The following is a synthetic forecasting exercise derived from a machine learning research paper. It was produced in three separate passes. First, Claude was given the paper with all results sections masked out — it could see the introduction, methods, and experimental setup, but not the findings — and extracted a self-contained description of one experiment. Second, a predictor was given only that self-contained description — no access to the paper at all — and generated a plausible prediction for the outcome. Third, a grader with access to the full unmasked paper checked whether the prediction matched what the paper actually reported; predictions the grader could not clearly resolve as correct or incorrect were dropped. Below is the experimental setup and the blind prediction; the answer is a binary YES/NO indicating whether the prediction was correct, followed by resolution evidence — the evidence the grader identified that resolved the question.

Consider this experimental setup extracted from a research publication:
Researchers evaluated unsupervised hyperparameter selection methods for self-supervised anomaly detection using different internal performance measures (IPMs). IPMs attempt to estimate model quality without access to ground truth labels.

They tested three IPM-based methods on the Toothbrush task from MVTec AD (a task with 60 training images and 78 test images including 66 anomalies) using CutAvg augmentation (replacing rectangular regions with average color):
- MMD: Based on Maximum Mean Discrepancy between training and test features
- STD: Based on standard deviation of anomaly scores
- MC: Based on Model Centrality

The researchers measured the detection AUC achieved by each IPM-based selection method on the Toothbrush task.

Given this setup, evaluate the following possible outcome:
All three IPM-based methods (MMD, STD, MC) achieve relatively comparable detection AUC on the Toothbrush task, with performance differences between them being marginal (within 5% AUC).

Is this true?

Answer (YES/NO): YES